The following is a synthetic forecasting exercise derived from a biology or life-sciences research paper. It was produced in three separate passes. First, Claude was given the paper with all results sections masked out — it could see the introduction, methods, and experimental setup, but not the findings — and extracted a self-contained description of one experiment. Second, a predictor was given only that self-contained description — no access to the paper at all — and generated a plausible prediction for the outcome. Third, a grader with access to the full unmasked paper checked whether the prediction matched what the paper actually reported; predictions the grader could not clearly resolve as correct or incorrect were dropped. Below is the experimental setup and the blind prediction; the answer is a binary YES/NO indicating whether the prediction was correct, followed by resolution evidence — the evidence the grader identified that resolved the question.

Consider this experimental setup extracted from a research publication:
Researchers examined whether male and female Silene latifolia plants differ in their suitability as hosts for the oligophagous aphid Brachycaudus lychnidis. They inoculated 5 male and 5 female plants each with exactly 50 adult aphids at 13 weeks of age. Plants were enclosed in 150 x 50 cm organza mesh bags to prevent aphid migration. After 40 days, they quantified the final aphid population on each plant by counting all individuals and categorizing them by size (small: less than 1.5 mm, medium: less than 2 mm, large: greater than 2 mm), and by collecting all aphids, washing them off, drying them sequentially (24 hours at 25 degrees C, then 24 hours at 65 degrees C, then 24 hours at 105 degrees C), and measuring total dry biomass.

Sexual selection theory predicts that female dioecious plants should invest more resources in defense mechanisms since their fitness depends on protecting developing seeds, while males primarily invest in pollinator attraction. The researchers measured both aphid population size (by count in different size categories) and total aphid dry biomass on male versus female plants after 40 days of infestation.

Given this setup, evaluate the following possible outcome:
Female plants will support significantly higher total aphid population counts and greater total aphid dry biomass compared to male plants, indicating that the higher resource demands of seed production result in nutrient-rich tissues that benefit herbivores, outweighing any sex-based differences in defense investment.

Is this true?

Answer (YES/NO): NO